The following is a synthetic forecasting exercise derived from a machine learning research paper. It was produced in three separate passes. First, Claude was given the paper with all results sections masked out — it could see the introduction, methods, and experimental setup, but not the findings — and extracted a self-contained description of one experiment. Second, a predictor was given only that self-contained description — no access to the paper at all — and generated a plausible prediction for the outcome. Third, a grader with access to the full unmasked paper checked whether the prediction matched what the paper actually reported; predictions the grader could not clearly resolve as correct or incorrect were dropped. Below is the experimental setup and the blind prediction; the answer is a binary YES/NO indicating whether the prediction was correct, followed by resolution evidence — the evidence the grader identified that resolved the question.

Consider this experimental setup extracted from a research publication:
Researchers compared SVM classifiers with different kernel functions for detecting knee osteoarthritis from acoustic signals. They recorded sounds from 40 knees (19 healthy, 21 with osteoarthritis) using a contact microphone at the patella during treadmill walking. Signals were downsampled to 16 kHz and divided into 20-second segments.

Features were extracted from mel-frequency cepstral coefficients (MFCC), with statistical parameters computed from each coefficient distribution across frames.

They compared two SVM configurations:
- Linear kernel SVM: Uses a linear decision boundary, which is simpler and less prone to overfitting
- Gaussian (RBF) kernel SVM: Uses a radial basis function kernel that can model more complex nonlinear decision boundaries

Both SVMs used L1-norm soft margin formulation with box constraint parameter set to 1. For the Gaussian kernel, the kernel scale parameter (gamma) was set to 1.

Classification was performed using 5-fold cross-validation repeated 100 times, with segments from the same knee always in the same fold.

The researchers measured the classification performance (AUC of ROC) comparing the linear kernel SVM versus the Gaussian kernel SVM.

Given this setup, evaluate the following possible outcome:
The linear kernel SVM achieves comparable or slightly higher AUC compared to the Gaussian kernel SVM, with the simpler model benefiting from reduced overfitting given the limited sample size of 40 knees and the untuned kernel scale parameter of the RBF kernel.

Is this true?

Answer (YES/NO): NO